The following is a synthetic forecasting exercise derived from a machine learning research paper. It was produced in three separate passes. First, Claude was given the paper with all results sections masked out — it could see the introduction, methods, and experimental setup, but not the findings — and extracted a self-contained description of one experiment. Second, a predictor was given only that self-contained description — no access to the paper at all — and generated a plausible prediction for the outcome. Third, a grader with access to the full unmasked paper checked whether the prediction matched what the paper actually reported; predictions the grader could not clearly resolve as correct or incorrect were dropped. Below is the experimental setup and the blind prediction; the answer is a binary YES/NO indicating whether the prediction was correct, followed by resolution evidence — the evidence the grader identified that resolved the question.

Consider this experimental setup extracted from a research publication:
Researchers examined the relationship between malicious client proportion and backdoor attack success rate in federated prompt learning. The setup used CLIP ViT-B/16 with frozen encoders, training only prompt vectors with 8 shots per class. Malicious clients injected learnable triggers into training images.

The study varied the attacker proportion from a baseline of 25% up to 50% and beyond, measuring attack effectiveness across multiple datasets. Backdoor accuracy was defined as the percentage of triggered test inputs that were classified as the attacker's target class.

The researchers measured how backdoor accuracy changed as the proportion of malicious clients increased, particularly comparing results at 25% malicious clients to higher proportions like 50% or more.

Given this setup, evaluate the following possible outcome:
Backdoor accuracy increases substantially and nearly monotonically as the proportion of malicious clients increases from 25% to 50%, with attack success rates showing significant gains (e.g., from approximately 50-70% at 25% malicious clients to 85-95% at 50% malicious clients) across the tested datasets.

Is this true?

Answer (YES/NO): NO